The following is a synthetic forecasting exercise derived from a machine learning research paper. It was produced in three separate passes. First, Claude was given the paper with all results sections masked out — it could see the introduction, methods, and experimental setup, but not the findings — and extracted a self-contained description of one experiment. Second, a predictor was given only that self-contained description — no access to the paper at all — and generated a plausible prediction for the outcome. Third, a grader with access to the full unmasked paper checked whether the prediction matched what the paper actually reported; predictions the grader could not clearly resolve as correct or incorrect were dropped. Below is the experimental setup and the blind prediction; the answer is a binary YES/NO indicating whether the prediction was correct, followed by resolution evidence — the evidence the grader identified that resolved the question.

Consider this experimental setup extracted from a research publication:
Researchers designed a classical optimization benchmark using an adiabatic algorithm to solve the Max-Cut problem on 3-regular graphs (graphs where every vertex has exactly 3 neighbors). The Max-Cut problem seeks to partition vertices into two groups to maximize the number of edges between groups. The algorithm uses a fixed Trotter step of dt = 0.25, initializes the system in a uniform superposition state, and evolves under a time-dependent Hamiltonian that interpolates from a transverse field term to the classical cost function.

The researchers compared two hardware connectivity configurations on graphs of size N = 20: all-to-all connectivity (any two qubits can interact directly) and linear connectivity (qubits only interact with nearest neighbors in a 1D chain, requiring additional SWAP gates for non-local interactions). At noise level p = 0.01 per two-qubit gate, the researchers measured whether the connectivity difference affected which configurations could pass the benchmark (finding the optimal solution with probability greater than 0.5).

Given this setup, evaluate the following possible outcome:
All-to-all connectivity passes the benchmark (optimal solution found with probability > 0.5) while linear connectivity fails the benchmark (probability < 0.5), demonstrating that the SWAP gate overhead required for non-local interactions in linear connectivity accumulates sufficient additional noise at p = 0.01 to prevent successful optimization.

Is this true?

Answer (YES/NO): YES